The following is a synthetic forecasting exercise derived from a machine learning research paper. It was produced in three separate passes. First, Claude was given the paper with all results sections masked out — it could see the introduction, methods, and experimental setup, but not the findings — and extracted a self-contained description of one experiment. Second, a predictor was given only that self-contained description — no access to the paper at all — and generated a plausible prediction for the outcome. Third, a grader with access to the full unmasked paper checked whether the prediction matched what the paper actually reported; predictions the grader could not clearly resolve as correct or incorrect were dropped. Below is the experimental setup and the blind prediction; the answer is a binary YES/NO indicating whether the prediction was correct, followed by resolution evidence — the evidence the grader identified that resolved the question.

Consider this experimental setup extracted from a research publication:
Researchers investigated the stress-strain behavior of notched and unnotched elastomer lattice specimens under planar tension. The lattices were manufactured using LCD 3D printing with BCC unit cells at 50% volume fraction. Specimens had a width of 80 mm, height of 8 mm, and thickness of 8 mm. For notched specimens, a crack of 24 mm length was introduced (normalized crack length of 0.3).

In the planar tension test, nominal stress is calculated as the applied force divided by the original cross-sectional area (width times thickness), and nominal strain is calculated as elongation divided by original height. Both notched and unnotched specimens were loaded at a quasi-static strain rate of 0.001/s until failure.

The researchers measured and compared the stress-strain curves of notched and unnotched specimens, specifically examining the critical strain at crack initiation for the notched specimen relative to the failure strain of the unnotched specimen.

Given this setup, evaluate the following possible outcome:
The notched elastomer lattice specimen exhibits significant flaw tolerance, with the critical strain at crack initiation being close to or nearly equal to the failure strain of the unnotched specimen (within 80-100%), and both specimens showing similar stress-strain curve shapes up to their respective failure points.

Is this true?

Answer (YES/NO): NO